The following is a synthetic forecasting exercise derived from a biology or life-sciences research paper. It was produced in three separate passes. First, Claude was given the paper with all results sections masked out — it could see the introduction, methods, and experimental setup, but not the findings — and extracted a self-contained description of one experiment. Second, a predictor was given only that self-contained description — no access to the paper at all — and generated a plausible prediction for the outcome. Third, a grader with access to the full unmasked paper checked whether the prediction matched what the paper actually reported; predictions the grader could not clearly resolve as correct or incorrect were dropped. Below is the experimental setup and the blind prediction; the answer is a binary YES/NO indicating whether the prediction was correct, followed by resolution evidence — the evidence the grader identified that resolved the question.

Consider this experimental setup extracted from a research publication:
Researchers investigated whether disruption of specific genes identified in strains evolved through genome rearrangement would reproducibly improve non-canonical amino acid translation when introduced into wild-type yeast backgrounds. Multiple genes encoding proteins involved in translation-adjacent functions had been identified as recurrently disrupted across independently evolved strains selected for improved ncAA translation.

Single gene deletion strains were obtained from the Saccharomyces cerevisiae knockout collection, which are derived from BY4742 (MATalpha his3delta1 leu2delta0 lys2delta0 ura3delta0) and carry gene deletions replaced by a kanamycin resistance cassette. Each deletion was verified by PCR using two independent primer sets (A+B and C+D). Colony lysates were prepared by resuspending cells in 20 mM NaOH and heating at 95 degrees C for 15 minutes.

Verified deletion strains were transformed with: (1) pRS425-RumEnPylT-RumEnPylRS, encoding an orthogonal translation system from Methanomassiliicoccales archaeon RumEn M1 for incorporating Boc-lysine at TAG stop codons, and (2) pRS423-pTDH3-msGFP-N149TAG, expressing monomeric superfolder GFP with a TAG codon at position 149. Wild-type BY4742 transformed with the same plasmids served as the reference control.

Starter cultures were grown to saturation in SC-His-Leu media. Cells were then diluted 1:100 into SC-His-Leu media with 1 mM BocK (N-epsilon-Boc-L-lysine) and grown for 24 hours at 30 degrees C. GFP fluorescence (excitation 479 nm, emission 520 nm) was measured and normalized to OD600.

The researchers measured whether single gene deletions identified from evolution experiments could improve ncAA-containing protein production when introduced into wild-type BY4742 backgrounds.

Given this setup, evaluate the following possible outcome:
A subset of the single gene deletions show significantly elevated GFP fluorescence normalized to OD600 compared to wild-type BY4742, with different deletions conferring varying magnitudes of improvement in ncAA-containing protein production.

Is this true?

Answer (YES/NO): YES